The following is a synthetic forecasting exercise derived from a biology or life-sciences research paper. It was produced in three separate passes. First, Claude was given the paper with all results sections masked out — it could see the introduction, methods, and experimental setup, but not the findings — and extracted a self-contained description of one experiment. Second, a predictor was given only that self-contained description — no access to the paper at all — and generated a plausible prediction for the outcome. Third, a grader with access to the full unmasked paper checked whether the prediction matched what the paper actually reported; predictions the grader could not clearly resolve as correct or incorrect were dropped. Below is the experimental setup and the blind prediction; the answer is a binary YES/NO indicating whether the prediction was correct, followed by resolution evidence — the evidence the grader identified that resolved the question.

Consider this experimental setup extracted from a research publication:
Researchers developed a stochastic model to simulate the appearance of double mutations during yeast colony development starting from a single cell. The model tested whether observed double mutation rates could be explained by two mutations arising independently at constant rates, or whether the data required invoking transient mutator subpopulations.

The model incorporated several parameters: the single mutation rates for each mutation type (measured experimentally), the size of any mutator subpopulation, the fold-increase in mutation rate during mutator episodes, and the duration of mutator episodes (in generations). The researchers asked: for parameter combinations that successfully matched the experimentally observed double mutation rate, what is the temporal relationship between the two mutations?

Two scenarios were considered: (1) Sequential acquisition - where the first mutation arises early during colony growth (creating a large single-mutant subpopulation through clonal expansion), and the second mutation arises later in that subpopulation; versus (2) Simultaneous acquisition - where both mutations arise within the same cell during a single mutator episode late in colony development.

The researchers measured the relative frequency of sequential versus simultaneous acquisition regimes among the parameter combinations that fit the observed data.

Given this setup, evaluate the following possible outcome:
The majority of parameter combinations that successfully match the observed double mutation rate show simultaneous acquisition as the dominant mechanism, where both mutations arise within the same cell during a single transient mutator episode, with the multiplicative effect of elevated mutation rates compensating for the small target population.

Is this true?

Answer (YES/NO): NO